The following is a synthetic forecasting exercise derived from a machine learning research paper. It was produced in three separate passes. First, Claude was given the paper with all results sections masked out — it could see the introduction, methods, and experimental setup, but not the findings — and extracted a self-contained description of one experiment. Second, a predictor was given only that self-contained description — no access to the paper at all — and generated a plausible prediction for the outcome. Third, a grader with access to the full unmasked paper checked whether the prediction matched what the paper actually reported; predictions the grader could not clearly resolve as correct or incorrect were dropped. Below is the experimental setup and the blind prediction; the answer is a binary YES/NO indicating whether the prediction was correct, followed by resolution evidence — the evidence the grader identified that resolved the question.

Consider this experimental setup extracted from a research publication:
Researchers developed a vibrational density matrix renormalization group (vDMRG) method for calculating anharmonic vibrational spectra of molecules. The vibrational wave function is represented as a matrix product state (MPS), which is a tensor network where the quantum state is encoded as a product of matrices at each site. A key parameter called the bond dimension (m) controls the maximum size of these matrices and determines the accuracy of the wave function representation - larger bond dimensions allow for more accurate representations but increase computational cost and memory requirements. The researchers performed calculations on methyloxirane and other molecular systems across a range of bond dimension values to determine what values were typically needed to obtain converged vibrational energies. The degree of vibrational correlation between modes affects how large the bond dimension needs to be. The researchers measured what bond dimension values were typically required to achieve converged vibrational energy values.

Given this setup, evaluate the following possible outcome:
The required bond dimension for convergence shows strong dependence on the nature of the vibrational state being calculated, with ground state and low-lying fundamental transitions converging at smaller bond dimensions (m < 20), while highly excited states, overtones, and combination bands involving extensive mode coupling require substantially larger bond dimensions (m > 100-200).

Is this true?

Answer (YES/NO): NO